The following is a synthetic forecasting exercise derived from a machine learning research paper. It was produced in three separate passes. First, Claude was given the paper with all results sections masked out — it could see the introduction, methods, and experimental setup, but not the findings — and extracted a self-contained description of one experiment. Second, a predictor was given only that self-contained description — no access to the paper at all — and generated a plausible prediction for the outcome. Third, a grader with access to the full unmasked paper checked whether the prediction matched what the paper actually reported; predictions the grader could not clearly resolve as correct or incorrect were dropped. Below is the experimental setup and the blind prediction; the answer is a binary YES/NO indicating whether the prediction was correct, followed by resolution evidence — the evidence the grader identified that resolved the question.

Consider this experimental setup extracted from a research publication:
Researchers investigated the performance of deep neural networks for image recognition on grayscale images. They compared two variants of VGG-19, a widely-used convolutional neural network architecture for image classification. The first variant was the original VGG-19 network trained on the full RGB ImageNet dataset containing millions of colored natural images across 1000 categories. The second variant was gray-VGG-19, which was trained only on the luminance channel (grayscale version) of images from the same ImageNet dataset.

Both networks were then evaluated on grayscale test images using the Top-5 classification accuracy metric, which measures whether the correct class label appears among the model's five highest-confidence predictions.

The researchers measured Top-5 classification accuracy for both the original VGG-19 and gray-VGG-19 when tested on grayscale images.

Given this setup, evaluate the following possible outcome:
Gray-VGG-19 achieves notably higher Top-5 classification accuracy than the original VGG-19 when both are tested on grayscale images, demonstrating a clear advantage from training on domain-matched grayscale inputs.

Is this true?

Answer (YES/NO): YES